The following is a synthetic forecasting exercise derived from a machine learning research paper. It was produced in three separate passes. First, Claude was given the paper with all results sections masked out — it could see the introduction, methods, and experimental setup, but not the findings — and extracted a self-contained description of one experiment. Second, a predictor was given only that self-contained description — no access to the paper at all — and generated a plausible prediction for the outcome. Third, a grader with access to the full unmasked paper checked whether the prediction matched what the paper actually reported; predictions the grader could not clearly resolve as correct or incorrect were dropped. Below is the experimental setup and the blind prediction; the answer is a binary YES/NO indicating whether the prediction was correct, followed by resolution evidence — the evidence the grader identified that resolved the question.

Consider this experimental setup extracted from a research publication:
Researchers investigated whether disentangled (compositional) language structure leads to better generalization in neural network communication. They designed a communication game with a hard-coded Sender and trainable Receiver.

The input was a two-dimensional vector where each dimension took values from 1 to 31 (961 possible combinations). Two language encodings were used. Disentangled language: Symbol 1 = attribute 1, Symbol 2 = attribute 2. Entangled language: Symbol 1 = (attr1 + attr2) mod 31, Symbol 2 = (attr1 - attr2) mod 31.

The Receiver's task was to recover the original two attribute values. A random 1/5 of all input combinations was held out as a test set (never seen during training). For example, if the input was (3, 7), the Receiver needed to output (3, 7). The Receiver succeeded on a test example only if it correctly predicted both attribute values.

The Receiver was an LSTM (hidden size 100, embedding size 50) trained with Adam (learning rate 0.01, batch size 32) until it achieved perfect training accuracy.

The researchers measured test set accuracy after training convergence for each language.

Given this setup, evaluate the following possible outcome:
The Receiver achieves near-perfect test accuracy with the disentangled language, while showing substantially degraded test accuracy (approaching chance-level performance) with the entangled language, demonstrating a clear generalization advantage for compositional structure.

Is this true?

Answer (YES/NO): NO